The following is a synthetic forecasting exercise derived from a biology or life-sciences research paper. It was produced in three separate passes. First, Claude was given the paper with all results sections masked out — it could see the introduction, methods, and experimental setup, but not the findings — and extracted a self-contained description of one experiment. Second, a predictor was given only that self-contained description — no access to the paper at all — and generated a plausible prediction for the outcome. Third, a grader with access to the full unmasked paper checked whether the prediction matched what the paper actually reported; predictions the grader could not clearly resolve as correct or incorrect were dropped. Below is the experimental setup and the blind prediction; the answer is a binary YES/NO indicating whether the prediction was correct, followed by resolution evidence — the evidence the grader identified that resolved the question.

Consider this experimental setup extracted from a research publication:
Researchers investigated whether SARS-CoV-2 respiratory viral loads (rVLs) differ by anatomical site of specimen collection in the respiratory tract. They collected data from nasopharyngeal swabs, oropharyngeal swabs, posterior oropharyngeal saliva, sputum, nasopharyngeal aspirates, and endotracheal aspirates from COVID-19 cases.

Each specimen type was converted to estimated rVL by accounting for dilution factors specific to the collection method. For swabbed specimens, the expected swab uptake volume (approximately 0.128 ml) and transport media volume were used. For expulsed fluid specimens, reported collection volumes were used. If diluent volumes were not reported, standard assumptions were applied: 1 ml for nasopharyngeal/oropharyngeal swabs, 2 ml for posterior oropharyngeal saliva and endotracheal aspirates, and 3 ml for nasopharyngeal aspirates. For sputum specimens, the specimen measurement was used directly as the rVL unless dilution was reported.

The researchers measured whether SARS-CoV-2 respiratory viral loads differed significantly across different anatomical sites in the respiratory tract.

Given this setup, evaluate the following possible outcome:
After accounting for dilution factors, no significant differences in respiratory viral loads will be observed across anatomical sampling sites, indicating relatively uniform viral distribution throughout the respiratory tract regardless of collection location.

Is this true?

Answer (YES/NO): YES